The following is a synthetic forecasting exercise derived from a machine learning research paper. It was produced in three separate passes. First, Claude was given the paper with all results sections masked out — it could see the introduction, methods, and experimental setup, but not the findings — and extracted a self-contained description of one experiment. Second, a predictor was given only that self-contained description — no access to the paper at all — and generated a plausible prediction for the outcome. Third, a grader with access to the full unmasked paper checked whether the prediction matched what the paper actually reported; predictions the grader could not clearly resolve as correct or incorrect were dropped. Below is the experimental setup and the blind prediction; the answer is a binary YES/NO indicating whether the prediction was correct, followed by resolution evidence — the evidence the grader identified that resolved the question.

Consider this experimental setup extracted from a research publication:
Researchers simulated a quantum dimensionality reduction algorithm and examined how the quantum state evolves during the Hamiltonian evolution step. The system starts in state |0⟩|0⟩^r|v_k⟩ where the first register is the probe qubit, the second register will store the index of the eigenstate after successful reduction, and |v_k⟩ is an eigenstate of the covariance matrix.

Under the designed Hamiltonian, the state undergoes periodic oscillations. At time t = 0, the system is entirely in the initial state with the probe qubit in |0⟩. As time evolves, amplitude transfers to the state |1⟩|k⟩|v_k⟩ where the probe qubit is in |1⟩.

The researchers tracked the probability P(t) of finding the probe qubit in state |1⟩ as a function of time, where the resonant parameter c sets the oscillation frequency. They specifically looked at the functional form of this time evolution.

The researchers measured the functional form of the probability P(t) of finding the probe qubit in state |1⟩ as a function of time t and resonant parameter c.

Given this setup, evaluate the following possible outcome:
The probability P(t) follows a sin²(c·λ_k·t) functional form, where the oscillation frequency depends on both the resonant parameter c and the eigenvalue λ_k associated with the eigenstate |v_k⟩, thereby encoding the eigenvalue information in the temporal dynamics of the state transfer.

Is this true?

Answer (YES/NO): NO